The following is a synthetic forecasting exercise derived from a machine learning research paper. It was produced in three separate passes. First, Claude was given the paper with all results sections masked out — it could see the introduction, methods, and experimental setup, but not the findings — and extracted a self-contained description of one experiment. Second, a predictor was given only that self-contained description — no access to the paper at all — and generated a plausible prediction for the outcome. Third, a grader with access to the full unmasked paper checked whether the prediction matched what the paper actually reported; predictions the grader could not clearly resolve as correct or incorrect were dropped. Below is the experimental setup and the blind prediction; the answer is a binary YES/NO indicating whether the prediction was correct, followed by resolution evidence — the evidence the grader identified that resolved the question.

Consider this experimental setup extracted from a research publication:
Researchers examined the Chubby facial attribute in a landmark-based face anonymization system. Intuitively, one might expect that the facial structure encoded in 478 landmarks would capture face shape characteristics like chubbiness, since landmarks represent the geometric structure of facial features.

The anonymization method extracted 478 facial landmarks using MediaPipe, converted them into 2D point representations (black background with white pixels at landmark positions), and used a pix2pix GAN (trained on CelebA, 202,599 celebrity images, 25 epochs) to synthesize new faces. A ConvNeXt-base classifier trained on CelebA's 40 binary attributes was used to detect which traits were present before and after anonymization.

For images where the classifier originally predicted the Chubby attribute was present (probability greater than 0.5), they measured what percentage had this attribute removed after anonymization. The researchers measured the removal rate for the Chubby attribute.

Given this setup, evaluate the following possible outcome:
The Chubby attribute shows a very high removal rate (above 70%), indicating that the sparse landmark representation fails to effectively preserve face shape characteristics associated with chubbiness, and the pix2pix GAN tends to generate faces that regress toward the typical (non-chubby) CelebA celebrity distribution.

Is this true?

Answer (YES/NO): YES